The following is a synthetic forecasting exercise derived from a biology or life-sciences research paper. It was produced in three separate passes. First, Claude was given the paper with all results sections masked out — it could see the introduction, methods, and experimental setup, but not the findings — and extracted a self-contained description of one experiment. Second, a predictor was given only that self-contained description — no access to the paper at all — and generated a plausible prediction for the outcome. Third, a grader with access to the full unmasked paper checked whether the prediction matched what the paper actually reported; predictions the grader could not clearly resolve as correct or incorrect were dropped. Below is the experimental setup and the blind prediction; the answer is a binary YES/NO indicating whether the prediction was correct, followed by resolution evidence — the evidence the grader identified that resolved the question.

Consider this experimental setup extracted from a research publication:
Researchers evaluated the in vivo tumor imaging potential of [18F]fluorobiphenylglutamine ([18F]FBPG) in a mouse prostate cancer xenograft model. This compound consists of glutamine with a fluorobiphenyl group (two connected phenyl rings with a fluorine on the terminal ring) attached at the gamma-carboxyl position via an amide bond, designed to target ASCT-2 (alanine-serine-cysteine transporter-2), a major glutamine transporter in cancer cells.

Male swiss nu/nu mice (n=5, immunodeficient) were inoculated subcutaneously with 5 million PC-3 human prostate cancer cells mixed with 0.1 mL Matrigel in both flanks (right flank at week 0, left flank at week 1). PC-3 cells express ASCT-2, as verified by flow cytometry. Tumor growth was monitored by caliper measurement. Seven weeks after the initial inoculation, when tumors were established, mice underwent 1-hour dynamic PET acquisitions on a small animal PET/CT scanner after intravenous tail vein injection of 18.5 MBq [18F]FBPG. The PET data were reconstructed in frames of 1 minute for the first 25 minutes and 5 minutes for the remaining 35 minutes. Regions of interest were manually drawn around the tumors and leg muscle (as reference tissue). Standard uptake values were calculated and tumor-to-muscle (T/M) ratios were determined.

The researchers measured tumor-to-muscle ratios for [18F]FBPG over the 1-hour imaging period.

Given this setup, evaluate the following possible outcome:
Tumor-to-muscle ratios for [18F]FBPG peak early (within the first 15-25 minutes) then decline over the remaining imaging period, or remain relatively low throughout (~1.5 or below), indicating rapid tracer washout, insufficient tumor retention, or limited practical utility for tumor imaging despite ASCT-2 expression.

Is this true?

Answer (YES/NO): YES